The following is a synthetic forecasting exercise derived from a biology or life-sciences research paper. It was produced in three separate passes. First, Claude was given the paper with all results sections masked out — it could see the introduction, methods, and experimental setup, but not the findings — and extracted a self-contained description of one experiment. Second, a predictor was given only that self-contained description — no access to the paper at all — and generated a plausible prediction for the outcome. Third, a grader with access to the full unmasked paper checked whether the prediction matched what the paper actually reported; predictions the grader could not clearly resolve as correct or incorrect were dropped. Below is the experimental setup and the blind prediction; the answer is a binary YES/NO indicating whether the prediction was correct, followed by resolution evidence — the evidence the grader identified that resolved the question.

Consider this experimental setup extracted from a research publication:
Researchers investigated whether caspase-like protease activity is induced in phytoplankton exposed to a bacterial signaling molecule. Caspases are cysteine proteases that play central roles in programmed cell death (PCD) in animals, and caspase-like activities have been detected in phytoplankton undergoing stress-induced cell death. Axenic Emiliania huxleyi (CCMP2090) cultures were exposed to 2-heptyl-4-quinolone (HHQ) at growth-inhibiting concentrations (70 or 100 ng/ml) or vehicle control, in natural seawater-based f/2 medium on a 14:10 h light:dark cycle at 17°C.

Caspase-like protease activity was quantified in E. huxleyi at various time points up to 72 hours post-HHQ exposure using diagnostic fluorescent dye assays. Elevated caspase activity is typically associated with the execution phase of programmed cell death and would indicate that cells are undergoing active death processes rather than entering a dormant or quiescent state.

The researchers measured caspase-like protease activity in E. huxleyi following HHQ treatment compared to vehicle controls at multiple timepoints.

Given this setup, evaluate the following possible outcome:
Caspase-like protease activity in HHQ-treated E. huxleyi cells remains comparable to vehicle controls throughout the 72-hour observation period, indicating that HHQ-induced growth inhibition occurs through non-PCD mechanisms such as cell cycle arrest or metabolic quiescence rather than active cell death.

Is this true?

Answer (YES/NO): YES